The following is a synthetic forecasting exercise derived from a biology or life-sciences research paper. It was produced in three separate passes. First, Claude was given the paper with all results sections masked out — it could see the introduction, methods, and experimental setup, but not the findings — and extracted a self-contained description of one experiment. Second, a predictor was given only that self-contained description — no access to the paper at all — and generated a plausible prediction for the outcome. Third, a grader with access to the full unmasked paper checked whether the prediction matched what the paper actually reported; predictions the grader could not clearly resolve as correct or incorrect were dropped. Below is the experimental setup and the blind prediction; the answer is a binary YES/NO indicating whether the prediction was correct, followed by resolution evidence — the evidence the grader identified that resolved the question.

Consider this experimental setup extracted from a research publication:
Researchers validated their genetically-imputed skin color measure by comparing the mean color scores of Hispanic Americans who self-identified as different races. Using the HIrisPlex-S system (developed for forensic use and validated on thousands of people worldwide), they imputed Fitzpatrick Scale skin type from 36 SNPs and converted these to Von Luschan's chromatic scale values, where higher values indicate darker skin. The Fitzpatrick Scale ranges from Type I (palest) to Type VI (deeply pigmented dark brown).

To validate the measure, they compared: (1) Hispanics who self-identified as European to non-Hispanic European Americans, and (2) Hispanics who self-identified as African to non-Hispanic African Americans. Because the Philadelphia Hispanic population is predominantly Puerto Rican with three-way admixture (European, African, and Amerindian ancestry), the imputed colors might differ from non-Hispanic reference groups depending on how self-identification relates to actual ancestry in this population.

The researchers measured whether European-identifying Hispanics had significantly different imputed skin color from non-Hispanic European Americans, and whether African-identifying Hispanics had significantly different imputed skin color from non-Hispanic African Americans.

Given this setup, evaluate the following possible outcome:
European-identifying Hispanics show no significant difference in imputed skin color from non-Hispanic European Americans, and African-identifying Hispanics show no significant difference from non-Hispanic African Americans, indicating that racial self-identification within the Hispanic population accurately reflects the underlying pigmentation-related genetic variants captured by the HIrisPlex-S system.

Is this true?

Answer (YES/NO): NO